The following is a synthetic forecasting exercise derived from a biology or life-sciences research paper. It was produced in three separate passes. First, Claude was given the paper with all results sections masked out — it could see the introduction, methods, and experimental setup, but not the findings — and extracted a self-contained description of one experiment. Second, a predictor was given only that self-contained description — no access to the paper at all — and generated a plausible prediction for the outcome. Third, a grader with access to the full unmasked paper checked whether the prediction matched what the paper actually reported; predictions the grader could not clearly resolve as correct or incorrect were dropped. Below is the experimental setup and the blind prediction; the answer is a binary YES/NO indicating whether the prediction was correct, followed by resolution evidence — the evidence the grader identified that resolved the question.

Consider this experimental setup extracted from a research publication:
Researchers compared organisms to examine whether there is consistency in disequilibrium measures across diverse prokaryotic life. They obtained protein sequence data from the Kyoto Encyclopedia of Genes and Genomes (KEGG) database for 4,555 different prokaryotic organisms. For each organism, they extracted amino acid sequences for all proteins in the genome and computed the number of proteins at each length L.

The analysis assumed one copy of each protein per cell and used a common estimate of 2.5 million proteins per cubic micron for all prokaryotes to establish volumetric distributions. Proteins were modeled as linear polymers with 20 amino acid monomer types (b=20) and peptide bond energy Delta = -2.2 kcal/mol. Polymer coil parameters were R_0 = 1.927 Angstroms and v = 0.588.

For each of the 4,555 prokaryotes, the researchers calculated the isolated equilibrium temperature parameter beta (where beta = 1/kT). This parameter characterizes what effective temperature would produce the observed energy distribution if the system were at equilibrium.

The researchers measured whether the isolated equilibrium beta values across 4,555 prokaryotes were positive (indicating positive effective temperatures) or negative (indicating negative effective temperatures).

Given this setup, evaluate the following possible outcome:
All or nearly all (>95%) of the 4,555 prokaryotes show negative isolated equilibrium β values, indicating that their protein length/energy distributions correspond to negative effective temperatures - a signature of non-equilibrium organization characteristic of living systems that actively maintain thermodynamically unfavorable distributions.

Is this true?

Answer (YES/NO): NO